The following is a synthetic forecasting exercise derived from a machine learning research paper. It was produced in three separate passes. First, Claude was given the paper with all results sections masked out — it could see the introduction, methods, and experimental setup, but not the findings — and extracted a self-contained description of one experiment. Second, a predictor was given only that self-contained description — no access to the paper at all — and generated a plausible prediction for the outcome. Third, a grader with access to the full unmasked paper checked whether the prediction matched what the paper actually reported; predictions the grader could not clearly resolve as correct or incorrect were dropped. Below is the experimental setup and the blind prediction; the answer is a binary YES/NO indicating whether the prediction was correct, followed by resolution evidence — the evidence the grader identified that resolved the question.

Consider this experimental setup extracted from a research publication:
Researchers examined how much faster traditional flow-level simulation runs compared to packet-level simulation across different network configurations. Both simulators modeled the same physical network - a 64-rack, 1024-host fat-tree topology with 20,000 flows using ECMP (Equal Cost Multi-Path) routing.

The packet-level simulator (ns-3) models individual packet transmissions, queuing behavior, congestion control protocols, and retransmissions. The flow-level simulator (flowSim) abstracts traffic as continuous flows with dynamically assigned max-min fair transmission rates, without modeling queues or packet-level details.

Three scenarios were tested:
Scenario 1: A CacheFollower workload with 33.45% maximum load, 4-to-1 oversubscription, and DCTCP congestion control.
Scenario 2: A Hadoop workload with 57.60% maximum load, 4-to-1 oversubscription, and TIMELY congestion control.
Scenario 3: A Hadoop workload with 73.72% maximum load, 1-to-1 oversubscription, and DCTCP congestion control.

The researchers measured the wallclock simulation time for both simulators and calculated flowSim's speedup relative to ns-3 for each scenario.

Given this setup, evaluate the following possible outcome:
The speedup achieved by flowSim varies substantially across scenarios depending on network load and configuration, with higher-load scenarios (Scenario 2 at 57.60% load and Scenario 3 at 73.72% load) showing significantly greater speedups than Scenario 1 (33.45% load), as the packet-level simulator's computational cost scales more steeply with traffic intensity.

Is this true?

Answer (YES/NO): NO